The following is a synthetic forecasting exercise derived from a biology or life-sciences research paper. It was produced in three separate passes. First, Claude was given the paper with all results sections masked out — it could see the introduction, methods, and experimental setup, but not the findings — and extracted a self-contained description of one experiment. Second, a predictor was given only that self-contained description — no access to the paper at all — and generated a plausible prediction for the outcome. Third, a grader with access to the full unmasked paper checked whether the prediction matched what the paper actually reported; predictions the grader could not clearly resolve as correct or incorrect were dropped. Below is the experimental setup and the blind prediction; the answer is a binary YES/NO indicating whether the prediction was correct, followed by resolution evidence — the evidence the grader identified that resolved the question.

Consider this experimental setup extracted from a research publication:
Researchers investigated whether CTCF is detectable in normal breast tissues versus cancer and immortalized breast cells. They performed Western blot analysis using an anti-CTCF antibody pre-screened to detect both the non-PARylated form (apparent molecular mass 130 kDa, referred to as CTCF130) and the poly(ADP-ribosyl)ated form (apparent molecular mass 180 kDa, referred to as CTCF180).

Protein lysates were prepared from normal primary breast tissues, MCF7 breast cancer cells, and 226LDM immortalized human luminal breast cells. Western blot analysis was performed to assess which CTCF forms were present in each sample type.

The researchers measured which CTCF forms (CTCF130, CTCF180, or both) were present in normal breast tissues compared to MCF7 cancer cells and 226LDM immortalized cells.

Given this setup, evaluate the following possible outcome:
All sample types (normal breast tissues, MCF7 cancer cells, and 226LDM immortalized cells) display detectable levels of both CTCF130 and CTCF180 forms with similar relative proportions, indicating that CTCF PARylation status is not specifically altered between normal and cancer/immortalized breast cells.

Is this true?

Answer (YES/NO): NO